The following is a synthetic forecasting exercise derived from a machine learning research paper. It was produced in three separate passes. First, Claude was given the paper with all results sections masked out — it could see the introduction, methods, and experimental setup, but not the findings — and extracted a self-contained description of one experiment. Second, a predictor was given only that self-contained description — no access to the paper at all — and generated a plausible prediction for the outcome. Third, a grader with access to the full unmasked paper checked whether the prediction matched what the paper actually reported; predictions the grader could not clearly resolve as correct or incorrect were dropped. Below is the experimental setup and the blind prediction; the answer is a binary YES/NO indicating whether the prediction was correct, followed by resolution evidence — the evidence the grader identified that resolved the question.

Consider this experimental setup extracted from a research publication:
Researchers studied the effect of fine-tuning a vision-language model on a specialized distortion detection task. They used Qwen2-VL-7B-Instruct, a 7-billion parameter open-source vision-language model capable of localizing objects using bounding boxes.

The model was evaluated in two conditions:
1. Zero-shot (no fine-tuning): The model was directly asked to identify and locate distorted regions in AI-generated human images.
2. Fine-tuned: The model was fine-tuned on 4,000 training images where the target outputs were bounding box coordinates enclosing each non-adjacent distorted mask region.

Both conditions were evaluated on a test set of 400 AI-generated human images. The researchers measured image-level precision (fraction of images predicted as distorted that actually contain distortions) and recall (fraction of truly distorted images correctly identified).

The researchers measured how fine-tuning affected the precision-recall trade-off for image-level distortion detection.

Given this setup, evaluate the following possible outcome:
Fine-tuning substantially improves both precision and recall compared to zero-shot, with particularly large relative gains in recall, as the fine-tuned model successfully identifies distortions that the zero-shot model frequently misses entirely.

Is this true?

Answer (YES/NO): NO